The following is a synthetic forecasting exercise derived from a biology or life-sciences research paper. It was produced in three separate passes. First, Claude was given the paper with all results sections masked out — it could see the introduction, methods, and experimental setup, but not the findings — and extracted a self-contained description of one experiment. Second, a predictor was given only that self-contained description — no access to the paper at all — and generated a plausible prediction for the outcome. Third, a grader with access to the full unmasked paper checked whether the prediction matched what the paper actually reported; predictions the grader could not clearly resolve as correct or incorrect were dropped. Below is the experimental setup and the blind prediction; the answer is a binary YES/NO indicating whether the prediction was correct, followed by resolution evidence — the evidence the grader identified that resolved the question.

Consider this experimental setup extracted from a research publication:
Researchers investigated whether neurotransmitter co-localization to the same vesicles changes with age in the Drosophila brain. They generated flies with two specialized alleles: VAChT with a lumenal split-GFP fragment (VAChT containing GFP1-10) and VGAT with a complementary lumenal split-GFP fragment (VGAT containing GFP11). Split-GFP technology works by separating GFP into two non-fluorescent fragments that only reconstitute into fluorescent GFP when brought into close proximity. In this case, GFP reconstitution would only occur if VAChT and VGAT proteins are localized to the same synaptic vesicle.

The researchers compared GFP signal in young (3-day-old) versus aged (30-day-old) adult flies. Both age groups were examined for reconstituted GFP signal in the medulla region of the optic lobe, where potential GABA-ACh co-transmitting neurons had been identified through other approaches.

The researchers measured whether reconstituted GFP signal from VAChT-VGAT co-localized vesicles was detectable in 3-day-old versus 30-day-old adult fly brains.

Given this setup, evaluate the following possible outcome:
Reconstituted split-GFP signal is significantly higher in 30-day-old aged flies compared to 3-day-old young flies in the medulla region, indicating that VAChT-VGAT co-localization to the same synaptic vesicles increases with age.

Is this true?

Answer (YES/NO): YES